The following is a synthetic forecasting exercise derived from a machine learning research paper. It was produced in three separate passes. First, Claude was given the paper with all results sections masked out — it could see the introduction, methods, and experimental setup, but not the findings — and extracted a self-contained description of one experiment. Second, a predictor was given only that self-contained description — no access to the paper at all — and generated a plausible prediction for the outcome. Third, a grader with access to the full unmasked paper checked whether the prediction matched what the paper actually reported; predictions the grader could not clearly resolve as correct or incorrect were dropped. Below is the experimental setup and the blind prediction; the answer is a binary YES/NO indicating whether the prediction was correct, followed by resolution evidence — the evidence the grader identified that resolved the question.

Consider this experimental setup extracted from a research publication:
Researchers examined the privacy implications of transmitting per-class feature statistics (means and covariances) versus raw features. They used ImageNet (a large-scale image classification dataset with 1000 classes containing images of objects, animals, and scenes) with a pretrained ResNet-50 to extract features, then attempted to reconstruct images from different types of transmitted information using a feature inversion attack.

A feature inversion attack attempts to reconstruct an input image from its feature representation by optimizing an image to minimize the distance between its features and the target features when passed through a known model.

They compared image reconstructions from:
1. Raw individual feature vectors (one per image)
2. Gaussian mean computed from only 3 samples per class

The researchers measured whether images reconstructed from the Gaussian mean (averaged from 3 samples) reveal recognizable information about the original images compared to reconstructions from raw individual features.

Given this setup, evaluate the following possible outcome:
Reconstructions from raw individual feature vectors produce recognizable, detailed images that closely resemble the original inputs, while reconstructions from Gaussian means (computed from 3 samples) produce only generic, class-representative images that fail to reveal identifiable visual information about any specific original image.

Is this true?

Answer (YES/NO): NO